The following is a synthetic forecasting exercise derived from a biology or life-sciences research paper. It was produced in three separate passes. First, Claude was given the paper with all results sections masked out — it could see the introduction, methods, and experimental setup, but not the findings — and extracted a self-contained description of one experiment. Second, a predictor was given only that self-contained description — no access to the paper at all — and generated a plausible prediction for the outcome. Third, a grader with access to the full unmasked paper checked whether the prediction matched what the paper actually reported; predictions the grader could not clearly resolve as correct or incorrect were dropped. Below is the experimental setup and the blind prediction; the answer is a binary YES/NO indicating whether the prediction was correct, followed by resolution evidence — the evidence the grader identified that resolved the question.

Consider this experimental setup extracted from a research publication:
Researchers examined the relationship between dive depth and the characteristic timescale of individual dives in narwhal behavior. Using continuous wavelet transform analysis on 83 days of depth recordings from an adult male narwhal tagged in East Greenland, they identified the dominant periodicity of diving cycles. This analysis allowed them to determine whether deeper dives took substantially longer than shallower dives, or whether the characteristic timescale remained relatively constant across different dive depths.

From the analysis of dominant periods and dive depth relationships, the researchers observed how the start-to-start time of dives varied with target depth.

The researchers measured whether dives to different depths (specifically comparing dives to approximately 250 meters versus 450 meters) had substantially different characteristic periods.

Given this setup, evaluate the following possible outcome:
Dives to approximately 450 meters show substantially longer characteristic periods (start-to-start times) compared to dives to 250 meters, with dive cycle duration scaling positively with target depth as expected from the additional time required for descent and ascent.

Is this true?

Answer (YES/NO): NO